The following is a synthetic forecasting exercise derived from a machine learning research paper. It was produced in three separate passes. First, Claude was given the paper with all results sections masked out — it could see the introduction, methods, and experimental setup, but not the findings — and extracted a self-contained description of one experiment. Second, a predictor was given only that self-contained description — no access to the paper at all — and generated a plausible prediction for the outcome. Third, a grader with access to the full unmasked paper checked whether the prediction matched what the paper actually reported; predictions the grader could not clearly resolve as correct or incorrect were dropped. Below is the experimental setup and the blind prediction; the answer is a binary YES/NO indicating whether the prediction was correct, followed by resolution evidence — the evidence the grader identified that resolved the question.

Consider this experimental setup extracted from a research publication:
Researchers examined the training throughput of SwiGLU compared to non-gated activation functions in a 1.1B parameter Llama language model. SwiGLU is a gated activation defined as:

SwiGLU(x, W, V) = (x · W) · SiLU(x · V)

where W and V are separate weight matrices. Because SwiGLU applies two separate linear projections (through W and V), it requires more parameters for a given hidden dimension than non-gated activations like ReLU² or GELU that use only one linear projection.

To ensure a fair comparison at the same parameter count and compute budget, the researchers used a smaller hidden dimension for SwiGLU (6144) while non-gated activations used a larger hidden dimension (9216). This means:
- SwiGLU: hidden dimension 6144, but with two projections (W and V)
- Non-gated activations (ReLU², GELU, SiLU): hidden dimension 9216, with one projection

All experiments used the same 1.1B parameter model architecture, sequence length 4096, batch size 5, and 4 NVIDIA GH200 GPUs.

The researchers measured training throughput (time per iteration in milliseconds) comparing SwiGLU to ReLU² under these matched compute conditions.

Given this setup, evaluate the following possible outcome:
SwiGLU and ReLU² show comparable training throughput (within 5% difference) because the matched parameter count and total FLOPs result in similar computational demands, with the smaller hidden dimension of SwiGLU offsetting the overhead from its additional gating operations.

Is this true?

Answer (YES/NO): YES